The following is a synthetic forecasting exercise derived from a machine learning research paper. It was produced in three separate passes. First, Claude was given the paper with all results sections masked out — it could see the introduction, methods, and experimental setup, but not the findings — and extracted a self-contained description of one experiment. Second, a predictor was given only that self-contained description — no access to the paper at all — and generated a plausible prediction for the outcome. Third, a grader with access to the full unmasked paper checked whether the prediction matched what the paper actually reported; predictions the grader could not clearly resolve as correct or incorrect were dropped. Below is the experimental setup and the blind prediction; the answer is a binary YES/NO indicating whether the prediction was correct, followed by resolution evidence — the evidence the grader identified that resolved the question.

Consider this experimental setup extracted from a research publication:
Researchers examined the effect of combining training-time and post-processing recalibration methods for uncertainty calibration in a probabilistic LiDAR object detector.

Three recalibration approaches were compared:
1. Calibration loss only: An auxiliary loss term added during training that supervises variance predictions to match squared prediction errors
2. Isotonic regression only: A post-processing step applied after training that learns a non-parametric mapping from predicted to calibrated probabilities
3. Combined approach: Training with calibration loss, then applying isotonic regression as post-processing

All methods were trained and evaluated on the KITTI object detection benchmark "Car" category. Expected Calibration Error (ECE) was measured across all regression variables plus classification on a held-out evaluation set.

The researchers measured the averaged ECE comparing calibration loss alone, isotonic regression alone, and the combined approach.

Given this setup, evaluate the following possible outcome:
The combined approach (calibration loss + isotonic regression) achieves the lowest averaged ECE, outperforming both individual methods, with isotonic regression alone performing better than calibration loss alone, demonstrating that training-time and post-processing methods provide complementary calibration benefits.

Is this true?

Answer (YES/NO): YES